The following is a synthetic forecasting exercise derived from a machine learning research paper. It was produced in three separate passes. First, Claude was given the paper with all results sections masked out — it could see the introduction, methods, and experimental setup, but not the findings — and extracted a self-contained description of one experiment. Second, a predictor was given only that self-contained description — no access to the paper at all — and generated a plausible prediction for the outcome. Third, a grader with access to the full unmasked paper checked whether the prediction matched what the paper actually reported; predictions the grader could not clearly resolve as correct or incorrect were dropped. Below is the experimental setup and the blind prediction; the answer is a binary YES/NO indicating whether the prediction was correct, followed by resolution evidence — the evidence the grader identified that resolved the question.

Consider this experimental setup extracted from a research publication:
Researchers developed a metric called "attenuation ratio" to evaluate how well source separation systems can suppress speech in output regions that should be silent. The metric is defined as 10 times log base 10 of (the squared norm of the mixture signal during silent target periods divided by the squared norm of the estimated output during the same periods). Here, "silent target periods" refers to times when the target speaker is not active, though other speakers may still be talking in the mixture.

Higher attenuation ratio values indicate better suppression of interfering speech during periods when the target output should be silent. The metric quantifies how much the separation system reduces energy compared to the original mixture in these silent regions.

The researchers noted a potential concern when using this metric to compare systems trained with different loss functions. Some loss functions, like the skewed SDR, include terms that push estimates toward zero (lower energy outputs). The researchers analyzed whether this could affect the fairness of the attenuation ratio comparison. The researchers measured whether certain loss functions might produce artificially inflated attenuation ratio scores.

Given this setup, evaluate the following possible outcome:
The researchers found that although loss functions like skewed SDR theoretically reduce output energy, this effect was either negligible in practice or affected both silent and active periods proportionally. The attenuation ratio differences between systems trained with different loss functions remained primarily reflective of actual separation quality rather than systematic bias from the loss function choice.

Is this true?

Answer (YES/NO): NO